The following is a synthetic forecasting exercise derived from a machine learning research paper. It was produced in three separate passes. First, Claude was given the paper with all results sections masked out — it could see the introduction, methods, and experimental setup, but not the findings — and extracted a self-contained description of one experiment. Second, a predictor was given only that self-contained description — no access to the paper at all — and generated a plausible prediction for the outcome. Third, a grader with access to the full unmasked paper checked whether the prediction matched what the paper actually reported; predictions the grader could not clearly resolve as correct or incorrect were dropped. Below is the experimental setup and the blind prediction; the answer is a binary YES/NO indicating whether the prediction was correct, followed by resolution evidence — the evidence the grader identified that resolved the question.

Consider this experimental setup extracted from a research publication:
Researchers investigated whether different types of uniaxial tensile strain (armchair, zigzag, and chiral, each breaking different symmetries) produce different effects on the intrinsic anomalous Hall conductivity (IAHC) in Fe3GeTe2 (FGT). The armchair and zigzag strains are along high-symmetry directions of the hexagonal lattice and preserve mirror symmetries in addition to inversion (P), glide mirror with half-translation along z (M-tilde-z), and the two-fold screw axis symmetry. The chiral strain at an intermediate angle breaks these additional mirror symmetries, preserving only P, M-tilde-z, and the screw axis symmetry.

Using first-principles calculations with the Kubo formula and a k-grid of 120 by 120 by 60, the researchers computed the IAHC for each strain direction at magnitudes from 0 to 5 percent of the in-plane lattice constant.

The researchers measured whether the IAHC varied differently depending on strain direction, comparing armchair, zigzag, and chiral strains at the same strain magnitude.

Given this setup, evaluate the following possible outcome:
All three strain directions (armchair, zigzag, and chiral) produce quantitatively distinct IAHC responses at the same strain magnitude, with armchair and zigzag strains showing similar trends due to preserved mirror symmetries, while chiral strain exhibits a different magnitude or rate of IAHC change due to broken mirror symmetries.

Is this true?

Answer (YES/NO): NO